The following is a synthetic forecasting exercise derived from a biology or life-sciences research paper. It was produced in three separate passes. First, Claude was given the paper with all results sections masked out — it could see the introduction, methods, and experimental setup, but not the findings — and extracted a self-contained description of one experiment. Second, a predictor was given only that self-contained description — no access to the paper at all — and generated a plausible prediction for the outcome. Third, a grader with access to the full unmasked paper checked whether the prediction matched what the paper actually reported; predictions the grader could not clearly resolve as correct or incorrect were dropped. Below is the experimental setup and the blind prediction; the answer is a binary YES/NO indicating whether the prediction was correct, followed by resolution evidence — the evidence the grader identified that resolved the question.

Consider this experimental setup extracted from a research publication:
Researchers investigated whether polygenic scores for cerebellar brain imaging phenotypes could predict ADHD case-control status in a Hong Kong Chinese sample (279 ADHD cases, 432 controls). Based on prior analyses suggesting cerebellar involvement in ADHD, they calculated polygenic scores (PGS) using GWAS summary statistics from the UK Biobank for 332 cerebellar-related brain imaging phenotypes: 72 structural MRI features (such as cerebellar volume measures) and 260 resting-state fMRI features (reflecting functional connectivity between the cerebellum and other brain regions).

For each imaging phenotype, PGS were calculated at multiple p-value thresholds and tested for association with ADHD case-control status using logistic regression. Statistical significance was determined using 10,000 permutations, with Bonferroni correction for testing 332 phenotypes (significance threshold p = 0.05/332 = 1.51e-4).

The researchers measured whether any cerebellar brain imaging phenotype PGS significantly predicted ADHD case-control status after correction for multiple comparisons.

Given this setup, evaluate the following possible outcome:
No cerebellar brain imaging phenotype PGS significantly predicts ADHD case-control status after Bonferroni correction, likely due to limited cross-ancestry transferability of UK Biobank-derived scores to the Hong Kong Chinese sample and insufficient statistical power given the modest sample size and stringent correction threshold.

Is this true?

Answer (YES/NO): NO